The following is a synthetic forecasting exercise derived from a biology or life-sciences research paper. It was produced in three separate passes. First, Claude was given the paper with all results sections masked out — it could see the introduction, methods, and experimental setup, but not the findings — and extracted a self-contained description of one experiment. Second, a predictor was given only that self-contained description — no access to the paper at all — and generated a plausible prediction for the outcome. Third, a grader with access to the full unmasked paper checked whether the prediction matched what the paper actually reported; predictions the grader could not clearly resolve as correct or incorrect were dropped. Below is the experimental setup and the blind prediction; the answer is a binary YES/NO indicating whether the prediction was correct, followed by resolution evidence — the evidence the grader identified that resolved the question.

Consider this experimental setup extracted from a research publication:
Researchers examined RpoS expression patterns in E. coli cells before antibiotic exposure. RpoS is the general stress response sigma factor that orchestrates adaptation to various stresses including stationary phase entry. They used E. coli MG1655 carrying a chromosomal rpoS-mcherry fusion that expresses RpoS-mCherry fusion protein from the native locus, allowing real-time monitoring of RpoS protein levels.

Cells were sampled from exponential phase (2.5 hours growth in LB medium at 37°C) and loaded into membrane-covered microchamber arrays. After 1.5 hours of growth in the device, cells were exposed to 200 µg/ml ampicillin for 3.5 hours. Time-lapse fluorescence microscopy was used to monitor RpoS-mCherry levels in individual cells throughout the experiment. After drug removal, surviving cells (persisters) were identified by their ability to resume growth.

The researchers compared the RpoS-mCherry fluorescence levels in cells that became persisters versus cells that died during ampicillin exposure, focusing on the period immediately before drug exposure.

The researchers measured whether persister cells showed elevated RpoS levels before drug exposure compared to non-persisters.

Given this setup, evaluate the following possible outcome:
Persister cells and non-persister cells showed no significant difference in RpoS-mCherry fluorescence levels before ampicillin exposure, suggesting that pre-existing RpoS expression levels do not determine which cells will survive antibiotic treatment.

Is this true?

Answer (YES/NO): YES